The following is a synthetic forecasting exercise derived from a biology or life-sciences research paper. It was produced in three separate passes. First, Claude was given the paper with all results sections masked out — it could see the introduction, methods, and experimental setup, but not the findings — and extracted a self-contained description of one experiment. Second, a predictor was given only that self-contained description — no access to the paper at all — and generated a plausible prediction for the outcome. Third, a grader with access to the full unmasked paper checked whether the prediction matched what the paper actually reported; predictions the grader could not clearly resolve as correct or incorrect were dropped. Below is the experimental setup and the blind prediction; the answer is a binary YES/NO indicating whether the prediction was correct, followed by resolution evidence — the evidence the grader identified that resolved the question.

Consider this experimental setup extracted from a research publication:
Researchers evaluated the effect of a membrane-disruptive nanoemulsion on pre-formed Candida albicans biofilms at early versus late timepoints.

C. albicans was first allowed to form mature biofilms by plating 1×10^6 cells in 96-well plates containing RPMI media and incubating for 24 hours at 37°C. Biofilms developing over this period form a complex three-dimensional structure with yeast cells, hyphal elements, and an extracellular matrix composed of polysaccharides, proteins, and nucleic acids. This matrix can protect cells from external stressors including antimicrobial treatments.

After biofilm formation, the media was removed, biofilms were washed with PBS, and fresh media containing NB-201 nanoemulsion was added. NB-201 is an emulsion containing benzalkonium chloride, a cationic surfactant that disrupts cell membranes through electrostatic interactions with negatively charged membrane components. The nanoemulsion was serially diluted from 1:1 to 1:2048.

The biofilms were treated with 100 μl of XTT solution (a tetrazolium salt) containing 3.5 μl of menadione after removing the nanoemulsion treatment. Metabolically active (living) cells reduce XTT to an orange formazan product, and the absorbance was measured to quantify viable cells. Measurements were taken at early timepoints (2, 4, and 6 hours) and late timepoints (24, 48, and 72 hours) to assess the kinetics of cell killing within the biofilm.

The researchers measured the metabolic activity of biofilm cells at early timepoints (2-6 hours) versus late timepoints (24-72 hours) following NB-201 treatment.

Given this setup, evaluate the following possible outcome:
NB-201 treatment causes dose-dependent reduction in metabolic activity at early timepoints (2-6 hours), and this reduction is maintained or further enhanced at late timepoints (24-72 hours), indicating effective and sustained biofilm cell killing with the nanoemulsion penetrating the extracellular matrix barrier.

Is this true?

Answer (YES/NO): YES